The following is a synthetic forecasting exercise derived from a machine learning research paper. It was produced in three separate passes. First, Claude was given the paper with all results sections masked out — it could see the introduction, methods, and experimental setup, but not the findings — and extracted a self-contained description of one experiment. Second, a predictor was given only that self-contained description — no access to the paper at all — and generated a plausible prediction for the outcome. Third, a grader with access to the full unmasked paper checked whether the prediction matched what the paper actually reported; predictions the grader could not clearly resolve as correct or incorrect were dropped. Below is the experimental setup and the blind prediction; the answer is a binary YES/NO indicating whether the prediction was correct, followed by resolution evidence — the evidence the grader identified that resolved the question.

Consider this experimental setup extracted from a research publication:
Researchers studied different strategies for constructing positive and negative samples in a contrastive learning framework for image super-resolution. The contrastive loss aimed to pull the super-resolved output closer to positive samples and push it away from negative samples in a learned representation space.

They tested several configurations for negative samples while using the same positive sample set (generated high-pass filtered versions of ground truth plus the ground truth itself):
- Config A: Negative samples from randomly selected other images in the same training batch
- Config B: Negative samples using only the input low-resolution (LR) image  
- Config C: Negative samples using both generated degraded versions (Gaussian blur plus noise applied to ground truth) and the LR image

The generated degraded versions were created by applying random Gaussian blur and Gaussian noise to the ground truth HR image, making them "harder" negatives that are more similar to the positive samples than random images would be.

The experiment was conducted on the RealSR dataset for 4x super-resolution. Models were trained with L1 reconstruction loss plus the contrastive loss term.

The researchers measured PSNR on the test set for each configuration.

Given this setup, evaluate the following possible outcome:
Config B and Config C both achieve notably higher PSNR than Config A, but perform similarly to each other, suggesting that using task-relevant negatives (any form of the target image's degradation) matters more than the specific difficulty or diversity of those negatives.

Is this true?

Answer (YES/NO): NO